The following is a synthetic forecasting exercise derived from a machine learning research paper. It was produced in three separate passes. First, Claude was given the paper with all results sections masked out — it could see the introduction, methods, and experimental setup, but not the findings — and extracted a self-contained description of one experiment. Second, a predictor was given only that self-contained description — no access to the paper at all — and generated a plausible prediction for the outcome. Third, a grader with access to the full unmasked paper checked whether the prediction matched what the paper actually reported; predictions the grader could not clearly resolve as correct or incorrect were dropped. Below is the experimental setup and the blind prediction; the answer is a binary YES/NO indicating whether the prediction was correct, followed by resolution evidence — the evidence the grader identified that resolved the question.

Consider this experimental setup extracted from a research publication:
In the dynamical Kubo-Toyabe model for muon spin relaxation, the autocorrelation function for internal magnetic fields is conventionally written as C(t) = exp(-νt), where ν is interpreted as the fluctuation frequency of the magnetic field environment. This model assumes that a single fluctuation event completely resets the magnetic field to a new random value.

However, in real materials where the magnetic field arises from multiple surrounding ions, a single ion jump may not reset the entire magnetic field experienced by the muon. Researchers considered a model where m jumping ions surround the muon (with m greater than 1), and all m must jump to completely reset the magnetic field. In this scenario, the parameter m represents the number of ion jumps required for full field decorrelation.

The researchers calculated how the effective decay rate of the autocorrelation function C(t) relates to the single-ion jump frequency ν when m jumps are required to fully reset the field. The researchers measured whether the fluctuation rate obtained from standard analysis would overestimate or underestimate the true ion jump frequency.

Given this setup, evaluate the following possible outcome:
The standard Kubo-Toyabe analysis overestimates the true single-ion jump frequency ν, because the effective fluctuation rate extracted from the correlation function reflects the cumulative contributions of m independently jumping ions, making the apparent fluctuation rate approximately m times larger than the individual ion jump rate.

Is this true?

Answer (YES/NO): NO